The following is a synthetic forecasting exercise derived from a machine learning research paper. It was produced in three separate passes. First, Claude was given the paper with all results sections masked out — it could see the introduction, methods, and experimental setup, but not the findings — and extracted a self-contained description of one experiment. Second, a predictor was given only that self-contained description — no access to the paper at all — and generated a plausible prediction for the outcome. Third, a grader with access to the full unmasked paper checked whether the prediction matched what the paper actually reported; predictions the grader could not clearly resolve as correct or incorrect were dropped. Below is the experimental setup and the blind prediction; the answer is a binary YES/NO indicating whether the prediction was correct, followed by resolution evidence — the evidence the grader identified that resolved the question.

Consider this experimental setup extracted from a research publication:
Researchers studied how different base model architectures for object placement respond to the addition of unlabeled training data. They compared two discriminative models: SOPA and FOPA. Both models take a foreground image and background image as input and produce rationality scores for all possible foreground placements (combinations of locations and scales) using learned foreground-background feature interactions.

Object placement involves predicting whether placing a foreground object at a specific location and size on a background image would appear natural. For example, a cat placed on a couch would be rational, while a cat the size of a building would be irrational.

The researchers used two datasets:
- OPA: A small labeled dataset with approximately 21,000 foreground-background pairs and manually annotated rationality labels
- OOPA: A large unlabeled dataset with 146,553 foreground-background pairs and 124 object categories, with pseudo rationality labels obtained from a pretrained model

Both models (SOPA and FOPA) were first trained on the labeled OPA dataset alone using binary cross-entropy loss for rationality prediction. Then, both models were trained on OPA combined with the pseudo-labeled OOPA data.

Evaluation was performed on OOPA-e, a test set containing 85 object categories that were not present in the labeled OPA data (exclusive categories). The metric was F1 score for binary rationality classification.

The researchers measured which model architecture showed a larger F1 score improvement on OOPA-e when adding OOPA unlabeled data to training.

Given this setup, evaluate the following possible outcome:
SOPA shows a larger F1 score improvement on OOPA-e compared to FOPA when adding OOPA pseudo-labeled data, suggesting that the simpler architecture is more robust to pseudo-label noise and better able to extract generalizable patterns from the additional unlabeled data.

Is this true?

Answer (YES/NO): NO